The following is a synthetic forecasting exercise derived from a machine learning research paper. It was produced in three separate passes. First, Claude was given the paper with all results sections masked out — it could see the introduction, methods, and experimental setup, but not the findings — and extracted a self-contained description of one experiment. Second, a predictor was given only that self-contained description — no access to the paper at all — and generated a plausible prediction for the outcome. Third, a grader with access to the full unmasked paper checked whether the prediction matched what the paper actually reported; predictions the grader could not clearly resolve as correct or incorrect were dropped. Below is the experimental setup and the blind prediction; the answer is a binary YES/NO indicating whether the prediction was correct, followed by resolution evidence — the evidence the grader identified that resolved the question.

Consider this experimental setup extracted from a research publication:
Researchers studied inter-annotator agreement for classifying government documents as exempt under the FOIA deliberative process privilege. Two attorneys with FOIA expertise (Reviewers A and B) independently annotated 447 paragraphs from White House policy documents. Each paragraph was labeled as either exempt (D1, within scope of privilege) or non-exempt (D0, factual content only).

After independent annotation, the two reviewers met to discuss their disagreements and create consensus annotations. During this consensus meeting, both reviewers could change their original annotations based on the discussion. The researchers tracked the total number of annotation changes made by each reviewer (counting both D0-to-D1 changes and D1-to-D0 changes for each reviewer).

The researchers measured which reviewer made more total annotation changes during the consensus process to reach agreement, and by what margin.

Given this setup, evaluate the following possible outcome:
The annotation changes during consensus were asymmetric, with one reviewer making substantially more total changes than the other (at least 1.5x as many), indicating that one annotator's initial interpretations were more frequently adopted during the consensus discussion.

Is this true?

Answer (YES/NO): YES